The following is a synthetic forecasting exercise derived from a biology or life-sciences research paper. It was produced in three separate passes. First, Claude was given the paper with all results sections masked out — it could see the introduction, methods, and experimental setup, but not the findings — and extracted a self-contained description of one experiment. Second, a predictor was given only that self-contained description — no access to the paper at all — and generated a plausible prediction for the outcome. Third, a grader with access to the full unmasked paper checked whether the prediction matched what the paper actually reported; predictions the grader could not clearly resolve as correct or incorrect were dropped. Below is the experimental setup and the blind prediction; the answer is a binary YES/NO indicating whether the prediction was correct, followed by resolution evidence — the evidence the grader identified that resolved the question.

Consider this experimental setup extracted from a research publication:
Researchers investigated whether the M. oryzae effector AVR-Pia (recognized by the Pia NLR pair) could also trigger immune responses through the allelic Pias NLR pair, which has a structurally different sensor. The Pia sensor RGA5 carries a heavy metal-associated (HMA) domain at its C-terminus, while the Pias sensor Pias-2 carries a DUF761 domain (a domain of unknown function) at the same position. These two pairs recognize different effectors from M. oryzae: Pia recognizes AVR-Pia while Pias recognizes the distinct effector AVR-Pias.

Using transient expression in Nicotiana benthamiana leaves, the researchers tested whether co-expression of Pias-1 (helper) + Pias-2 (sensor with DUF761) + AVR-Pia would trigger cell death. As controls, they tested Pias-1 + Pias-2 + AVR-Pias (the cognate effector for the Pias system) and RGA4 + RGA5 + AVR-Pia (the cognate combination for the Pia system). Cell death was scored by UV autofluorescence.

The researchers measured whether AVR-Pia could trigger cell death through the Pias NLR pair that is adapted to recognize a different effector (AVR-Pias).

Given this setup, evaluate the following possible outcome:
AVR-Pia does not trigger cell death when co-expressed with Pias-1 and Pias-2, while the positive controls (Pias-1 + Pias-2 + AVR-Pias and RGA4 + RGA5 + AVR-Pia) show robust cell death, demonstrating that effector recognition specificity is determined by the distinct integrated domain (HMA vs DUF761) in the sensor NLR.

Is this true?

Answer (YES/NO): YES